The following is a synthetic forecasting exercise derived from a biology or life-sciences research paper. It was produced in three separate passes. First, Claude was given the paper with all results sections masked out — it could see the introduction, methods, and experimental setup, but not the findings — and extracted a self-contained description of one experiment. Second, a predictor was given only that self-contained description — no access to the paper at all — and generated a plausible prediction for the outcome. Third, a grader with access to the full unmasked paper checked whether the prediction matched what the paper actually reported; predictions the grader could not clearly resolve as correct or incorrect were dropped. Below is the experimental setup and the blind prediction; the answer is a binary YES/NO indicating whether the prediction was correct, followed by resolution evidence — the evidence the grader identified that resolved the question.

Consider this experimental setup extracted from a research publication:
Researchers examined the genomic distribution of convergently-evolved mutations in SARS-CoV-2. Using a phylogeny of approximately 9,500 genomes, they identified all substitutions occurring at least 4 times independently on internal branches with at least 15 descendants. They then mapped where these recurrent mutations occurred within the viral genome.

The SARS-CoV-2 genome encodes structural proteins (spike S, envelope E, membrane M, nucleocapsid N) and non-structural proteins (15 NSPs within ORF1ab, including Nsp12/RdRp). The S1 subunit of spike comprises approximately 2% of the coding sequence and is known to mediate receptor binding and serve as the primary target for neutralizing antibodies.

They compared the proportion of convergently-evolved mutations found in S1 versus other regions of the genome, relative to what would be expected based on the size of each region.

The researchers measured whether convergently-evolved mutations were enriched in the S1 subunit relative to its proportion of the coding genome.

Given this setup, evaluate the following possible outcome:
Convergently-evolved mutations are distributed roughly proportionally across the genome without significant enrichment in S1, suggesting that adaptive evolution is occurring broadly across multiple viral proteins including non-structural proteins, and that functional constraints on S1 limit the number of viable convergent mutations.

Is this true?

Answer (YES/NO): NO